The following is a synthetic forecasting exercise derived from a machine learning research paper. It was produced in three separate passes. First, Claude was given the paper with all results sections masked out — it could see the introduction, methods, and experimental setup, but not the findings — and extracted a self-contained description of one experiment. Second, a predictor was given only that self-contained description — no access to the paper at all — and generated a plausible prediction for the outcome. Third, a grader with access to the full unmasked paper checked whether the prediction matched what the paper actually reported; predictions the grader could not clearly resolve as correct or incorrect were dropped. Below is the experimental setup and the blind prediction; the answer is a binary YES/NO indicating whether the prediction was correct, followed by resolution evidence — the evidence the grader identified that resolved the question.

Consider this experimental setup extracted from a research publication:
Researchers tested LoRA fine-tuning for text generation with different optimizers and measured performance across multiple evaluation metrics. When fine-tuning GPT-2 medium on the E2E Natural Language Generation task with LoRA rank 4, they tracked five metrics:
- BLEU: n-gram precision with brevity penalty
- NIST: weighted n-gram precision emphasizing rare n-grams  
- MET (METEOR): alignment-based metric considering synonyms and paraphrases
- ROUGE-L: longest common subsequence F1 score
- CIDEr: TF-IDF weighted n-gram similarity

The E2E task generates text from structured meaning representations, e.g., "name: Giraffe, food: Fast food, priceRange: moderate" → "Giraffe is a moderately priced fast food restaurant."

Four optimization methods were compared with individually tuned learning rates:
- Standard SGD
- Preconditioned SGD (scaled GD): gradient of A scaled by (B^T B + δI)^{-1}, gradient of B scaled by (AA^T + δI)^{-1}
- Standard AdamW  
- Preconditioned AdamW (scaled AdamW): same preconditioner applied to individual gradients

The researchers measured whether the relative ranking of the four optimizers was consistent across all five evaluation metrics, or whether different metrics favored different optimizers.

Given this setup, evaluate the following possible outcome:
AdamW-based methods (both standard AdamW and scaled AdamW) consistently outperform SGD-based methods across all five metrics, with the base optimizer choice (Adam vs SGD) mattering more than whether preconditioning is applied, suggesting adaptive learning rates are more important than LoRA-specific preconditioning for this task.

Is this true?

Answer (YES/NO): NO